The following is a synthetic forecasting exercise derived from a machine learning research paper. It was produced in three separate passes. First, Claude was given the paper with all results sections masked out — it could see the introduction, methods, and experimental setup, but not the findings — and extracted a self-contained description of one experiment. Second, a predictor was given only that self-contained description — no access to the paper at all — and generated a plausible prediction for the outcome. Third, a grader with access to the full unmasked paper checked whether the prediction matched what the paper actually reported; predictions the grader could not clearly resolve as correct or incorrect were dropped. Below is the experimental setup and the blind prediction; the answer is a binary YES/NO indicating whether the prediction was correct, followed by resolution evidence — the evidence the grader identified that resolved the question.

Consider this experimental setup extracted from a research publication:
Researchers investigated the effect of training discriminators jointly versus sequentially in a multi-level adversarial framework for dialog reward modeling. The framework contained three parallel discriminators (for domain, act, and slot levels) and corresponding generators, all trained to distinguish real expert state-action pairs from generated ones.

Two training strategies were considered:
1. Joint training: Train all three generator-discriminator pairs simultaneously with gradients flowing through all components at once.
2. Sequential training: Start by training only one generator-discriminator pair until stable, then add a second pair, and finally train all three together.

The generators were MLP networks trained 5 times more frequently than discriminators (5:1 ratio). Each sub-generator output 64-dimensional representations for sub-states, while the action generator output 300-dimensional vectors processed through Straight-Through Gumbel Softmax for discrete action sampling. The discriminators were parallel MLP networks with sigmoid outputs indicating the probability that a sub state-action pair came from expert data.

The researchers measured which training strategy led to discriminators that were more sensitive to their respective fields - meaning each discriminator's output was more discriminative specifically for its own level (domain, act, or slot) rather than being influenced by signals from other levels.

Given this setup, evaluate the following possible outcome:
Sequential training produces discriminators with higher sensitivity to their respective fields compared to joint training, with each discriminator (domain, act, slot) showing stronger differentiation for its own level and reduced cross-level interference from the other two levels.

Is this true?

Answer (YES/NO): YES